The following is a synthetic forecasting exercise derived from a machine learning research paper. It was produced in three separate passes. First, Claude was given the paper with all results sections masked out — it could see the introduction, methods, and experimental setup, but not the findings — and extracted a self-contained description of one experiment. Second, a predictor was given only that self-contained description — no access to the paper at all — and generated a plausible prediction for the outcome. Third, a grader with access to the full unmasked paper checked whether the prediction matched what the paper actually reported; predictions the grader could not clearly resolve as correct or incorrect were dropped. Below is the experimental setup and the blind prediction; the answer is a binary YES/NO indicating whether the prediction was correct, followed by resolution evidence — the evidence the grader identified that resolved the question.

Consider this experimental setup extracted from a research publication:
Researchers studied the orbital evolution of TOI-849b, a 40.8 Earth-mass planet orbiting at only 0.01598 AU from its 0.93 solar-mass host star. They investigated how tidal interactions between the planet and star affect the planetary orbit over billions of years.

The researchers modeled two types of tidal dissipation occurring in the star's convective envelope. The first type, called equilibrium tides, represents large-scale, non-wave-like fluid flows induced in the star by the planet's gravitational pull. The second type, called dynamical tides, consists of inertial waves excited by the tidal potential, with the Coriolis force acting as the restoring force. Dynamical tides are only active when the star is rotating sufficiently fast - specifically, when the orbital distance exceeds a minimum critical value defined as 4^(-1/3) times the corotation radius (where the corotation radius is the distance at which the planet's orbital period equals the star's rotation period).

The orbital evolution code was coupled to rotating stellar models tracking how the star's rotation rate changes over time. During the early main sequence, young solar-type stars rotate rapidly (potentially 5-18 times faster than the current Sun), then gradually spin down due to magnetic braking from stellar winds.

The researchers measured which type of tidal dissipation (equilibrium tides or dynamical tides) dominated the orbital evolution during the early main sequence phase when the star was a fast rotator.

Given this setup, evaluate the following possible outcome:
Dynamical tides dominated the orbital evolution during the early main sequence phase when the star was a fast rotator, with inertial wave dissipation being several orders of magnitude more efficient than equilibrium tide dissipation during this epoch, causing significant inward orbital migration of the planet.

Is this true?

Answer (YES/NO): NO